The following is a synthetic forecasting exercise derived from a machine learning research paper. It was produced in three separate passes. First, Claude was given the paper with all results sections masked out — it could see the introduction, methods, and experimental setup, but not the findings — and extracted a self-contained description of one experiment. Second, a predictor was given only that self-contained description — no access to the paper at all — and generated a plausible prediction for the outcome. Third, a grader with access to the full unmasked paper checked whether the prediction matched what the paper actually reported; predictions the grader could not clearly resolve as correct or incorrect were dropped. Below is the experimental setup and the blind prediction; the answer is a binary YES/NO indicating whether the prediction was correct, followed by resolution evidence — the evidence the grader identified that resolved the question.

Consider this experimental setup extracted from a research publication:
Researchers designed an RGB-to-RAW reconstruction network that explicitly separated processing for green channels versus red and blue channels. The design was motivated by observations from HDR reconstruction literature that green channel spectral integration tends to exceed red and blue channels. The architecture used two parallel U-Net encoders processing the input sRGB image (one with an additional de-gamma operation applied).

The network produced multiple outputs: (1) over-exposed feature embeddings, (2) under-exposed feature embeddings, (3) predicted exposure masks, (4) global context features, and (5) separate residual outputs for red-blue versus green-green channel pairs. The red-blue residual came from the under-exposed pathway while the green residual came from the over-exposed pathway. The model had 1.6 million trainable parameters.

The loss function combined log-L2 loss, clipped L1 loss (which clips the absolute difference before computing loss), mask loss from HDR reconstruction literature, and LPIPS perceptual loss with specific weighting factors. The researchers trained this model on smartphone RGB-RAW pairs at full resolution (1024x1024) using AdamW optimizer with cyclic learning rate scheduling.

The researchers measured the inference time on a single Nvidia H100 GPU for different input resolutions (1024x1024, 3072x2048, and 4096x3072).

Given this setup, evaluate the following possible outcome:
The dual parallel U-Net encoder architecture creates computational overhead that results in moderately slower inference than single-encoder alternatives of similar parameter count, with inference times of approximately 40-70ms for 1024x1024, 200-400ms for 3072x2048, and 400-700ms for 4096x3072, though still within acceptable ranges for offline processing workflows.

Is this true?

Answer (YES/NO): NO